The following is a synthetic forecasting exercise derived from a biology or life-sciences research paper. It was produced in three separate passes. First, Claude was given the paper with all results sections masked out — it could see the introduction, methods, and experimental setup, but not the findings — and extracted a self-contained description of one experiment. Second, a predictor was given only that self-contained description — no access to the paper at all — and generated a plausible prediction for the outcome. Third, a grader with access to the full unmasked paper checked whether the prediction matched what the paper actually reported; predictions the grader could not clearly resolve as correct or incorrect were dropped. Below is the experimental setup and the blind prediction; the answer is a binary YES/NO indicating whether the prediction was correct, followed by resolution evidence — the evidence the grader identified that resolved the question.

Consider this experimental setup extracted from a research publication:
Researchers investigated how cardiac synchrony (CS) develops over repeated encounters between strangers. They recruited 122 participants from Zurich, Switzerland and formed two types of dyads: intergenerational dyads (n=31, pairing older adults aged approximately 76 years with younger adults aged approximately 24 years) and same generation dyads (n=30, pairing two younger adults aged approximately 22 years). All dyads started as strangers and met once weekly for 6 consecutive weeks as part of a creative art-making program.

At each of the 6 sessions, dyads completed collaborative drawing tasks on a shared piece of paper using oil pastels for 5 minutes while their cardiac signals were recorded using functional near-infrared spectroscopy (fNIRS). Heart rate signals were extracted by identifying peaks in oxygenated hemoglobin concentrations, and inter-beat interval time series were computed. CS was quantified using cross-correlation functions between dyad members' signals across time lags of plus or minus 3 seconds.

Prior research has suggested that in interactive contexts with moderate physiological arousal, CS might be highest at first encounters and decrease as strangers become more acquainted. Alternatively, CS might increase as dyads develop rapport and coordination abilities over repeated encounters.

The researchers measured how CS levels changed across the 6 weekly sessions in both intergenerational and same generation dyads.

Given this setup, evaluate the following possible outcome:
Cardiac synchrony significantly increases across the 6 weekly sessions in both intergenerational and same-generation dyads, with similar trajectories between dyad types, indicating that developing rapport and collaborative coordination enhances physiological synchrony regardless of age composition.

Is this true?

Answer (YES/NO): NO